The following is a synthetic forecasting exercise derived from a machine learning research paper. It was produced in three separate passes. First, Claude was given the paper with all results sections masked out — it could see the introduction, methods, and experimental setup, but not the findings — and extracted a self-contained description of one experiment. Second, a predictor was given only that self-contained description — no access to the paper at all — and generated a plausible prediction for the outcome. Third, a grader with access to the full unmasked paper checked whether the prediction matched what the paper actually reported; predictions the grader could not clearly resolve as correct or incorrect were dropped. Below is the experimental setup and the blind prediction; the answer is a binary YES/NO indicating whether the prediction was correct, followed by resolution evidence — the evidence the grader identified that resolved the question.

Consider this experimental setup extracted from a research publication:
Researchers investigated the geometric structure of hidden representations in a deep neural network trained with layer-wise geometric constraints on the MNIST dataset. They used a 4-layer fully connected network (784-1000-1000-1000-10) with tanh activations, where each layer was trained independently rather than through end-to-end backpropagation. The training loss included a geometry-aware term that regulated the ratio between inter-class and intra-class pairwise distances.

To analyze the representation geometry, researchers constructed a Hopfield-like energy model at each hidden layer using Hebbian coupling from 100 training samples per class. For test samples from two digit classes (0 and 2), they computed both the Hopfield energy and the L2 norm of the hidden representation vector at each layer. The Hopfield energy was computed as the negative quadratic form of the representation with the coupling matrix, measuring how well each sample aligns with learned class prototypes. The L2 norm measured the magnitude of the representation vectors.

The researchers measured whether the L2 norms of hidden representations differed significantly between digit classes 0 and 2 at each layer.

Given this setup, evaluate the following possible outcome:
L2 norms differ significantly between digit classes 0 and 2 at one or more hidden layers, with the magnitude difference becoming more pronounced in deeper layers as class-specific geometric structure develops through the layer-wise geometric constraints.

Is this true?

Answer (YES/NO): NO